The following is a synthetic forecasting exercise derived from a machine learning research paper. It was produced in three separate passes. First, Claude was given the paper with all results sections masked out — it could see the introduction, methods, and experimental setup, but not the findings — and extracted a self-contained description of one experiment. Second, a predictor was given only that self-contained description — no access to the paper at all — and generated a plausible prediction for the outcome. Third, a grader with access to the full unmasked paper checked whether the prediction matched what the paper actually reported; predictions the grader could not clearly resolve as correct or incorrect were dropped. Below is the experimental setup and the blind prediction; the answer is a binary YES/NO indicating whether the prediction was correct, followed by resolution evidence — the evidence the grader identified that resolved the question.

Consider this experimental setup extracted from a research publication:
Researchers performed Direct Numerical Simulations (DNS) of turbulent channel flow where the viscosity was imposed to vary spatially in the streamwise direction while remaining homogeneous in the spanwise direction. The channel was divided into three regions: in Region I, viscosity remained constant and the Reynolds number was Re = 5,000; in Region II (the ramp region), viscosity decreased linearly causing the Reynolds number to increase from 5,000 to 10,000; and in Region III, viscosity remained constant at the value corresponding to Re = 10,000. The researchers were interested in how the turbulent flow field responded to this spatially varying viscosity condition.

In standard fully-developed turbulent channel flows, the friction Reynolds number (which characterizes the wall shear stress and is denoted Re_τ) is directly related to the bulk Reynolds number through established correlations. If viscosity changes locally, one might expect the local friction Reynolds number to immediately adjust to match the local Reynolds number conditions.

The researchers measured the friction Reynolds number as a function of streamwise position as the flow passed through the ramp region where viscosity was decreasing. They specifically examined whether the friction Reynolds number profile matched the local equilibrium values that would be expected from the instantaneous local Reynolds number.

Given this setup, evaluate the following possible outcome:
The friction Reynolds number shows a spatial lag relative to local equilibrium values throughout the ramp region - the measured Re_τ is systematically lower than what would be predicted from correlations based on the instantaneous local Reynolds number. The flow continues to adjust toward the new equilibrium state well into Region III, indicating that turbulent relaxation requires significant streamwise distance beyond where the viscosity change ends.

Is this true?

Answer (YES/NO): YES